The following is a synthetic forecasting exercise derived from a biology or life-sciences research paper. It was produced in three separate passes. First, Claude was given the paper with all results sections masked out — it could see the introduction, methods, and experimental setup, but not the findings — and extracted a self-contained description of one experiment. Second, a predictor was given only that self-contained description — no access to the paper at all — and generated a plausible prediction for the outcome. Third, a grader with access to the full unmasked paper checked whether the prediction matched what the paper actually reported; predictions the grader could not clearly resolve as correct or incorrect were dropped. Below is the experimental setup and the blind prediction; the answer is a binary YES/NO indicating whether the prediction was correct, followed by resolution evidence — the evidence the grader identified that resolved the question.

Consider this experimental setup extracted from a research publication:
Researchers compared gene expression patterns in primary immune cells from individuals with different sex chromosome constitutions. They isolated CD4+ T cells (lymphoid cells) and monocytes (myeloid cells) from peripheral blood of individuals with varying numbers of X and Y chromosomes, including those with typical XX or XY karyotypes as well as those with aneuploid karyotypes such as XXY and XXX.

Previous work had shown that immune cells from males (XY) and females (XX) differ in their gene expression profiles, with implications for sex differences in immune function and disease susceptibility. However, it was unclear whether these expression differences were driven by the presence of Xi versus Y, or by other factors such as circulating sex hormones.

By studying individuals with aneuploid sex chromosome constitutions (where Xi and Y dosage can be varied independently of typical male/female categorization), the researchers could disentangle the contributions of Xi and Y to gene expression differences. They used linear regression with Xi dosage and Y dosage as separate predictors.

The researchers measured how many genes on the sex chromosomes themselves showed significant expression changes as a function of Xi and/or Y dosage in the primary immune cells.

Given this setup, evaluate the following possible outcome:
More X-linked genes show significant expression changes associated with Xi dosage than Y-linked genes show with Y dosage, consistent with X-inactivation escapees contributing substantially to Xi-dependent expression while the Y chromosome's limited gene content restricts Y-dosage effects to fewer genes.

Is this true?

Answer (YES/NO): YES